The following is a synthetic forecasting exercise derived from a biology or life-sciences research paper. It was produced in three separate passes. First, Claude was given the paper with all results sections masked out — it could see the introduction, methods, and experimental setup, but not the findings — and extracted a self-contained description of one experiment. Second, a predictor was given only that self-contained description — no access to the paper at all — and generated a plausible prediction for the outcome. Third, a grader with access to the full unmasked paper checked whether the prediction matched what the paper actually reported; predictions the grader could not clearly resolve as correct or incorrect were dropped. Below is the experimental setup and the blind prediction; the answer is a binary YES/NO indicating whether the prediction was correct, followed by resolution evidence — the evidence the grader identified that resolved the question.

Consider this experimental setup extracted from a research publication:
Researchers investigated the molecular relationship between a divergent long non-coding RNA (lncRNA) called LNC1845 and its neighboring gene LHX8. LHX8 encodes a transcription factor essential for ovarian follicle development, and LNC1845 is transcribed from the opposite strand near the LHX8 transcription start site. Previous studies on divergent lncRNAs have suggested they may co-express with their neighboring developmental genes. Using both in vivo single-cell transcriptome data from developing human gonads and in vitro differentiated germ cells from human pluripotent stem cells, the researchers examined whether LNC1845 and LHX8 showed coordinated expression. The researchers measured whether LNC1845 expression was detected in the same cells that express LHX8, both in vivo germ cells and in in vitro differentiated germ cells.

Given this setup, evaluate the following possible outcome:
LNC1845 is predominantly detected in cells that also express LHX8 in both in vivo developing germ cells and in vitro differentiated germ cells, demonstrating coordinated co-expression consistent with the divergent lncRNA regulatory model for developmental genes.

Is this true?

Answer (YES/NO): YES